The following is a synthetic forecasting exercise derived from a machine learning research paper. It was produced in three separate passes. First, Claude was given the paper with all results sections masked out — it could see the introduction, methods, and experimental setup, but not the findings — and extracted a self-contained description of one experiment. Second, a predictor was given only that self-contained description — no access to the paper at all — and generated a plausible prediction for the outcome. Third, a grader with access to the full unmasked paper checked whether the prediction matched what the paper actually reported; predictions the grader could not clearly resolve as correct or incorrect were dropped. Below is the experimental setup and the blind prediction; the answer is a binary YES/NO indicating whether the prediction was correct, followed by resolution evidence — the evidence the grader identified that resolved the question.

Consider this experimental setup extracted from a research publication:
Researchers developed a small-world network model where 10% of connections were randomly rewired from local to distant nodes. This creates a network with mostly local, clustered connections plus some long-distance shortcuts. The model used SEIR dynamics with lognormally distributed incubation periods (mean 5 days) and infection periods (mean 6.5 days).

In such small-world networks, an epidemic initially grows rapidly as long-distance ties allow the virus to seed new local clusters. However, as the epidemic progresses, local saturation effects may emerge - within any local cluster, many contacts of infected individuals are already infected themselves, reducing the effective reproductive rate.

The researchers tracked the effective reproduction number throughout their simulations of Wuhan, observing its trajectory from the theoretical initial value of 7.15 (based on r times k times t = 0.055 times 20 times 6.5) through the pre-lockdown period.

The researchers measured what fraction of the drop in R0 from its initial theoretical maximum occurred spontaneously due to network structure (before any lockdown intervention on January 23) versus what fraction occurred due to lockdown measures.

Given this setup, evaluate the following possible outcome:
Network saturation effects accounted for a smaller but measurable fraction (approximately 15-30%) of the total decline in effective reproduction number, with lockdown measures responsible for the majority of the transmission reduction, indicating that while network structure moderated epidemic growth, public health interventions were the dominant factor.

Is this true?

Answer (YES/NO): NO